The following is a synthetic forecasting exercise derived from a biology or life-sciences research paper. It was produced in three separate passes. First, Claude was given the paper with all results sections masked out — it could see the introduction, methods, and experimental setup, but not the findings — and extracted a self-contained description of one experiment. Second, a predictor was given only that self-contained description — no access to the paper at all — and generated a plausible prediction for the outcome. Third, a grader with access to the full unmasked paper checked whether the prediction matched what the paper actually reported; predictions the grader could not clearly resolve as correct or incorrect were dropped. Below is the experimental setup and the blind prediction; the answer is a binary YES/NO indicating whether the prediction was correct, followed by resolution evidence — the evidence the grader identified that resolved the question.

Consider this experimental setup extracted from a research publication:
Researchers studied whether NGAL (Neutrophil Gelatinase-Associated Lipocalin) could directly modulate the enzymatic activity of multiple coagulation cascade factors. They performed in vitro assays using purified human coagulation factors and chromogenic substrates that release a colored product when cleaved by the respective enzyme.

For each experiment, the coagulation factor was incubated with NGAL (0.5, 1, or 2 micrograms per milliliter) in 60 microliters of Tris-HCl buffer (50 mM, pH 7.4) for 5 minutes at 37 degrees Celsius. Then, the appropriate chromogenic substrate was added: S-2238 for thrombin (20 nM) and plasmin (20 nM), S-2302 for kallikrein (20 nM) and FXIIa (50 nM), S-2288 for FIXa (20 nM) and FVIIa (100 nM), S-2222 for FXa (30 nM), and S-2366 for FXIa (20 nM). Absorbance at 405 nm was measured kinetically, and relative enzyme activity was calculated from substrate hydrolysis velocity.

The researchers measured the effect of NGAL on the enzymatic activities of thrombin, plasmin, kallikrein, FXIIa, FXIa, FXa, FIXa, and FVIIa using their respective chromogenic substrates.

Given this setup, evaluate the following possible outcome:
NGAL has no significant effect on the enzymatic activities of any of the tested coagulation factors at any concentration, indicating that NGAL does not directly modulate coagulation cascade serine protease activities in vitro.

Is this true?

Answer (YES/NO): NO